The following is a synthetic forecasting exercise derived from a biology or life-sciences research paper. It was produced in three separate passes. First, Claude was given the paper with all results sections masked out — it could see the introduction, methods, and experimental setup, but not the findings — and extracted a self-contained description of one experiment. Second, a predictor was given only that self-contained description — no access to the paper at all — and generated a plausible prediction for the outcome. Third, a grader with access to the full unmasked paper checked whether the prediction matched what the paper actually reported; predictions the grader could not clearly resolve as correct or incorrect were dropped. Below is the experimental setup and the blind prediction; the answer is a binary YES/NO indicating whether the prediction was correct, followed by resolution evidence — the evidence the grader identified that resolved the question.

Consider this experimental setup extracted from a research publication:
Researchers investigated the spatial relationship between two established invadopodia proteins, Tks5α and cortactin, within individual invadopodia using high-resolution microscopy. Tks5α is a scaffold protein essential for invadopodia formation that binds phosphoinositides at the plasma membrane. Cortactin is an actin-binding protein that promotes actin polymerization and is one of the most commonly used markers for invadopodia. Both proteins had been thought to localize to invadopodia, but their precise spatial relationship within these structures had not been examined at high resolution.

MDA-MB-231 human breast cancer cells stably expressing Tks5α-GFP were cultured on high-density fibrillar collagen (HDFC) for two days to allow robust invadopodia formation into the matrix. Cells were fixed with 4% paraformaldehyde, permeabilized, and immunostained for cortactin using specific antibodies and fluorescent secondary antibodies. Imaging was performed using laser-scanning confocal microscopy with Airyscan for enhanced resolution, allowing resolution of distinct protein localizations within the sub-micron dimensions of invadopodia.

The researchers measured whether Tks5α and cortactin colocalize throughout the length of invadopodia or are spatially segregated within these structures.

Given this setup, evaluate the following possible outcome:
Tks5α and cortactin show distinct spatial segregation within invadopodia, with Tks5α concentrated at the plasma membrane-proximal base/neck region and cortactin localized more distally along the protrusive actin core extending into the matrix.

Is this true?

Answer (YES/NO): YES